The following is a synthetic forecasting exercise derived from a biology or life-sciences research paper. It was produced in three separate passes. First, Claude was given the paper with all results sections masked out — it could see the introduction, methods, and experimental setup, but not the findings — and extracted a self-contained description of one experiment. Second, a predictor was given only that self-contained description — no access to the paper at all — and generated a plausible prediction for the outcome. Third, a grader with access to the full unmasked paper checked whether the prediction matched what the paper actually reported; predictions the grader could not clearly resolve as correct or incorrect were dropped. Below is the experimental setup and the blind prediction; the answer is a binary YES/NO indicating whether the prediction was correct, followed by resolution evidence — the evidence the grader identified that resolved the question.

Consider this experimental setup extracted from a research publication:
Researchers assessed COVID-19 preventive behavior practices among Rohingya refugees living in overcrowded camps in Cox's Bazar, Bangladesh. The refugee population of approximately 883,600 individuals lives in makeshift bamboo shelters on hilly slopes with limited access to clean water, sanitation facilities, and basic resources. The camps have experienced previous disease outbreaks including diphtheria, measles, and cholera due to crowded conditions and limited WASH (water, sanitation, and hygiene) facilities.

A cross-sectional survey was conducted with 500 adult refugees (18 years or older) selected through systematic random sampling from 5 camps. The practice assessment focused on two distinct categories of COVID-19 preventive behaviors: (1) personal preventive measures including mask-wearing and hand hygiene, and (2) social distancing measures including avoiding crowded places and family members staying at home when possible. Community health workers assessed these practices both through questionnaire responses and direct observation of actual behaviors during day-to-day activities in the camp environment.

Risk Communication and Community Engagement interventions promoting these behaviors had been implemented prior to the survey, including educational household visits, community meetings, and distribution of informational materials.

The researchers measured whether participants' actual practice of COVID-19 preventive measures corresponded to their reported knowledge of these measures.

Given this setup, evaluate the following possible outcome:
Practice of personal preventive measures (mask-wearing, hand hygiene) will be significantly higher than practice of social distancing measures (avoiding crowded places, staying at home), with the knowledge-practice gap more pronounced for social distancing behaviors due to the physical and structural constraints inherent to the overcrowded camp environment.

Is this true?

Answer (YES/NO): NO